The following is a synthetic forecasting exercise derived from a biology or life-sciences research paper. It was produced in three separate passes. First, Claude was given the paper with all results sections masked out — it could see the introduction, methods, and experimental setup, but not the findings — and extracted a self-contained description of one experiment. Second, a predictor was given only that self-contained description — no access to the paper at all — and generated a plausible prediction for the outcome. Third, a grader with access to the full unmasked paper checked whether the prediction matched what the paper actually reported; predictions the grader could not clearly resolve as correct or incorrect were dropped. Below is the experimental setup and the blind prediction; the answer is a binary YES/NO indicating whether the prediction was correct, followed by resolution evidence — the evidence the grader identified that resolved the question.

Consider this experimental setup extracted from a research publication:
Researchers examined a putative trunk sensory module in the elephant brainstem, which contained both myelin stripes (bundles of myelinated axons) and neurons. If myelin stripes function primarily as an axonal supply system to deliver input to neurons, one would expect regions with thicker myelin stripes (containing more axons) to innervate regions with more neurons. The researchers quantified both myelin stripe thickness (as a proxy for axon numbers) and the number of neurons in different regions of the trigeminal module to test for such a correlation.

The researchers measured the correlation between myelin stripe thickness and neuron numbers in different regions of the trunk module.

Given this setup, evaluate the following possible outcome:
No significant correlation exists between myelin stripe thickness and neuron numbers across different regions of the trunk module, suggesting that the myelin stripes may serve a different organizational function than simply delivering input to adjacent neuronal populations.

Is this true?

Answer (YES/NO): YES